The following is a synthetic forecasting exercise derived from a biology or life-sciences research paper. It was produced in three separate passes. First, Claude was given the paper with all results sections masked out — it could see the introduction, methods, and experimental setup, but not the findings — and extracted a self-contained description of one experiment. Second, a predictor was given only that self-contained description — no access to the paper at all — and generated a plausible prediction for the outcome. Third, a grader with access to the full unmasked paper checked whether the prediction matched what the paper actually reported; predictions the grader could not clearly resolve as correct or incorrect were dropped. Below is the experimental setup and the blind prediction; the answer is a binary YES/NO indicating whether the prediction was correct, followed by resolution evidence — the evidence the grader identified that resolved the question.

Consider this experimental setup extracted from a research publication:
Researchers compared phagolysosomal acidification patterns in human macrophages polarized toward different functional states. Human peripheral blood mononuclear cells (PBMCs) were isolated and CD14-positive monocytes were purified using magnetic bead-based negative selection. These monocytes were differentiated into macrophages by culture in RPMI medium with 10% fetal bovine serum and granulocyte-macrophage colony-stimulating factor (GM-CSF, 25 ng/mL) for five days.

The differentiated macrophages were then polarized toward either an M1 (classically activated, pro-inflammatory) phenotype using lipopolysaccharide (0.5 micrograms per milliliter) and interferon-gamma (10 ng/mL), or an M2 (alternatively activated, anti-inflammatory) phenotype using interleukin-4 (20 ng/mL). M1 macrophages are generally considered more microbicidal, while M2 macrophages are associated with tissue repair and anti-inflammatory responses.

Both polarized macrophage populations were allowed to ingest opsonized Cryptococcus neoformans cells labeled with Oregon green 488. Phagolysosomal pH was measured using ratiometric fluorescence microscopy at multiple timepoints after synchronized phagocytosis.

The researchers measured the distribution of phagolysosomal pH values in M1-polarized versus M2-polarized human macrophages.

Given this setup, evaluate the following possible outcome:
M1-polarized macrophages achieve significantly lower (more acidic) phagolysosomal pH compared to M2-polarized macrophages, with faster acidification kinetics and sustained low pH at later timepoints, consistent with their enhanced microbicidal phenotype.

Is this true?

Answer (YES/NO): YES